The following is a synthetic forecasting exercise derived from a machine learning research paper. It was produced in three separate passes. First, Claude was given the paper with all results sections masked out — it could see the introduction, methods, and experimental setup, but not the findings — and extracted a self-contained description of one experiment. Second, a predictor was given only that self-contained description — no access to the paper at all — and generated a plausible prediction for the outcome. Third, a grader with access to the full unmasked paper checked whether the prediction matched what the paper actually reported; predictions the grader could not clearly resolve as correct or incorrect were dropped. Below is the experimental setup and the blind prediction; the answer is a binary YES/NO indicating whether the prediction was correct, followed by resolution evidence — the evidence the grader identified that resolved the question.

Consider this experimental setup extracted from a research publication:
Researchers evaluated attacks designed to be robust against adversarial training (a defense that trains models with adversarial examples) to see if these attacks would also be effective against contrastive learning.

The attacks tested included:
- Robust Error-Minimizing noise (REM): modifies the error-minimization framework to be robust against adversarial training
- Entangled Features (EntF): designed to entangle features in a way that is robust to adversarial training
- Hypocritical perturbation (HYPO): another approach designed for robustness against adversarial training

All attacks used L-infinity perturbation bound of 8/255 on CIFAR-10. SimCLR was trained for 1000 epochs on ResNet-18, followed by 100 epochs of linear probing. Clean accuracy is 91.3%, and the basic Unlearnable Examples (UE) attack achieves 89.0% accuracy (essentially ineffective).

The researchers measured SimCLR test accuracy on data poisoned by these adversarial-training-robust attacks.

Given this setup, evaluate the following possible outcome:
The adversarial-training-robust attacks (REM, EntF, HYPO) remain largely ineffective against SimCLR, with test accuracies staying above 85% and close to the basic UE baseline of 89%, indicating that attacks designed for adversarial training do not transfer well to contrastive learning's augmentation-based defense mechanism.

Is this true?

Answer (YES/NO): YES